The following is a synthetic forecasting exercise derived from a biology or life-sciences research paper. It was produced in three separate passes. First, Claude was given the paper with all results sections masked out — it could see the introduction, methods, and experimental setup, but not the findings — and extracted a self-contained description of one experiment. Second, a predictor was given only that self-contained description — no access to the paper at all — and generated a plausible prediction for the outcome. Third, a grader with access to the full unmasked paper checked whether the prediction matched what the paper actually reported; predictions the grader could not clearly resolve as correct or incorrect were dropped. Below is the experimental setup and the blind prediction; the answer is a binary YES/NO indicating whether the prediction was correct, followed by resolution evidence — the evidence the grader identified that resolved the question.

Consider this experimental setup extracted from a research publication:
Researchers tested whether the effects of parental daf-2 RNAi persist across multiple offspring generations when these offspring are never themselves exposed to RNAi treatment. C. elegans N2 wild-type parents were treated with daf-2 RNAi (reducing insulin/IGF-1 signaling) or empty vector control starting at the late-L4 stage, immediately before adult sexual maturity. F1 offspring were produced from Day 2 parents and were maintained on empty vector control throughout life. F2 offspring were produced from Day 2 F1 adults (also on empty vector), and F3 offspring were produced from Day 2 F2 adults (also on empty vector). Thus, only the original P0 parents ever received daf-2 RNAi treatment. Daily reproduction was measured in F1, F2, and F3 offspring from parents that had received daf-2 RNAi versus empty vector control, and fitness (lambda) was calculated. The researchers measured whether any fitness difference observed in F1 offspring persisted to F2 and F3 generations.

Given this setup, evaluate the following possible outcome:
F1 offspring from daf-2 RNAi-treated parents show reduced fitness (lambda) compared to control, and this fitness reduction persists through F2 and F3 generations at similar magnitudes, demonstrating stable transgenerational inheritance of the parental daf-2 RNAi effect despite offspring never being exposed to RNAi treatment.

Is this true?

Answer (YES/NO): NO